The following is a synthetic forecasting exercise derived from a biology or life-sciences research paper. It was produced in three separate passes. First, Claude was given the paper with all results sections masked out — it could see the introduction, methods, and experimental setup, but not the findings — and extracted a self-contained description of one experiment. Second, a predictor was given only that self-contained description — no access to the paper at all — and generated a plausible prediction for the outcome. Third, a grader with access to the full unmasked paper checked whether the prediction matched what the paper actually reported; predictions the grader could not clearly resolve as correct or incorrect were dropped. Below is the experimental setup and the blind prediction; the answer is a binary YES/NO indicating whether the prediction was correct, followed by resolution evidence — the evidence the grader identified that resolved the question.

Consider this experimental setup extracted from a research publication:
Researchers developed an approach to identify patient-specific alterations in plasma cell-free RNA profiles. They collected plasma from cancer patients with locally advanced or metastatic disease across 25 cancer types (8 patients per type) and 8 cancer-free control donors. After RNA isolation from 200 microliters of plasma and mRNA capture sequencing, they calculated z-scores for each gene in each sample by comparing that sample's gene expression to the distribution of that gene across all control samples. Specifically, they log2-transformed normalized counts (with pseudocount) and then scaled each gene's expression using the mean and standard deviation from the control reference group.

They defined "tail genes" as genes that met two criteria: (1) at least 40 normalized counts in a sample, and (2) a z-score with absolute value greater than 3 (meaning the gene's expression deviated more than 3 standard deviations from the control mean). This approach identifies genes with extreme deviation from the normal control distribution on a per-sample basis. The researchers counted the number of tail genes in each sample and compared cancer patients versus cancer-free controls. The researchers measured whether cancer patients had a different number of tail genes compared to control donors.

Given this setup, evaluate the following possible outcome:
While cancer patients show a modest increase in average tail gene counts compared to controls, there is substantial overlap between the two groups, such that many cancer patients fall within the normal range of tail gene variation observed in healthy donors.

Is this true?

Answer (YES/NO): YES